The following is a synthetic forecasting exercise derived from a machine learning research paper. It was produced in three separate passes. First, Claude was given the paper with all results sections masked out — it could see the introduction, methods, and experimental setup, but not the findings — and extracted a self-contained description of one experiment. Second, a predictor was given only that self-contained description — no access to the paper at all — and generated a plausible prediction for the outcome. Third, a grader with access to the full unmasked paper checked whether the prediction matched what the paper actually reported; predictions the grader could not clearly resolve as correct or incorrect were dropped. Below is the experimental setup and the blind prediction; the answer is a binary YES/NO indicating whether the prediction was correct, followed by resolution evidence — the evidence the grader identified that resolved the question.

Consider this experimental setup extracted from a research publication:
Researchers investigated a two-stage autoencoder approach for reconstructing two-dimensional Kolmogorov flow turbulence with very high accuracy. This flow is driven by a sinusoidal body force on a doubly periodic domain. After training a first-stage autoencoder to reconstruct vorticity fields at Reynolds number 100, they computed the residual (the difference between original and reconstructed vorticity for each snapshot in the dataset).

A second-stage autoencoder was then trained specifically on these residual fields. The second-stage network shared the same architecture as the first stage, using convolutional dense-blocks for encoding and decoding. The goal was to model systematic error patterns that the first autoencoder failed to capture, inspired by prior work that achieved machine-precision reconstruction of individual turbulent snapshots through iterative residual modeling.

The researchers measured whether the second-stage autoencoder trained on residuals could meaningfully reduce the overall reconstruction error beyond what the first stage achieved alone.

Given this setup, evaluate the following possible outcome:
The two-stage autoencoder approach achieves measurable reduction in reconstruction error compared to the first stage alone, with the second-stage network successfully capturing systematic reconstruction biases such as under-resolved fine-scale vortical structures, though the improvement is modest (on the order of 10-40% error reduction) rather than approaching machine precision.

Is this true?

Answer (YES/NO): NO